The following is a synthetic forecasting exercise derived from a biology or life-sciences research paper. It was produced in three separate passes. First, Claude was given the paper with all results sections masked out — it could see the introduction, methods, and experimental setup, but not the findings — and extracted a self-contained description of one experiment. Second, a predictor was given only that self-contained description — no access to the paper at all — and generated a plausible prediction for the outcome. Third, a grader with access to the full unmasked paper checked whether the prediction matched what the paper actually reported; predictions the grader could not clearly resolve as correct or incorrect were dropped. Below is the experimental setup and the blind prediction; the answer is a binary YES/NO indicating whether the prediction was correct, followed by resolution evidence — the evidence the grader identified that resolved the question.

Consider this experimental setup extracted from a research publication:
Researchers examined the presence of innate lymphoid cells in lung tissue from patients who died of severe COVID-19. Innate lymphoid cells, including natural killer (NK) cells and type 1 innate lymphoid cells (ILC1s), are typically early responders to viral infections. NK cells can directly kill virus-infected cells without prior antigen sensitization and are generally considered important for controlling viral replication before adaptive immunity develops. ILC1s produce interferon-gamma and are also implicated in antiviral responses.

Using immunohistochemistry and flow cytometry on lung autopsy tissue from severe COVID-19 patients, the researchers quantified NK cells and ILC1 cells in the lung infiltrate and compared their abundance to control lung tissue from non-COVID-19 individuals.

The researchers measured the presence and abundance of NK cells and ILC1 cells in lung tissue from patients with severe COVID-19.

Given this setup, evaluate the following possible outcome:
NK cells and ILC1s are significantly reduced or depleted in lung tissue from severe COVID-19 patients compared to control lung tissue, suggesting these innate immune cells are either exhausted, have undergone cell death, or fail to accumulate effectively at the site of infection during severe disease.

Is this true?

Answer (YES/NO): NO